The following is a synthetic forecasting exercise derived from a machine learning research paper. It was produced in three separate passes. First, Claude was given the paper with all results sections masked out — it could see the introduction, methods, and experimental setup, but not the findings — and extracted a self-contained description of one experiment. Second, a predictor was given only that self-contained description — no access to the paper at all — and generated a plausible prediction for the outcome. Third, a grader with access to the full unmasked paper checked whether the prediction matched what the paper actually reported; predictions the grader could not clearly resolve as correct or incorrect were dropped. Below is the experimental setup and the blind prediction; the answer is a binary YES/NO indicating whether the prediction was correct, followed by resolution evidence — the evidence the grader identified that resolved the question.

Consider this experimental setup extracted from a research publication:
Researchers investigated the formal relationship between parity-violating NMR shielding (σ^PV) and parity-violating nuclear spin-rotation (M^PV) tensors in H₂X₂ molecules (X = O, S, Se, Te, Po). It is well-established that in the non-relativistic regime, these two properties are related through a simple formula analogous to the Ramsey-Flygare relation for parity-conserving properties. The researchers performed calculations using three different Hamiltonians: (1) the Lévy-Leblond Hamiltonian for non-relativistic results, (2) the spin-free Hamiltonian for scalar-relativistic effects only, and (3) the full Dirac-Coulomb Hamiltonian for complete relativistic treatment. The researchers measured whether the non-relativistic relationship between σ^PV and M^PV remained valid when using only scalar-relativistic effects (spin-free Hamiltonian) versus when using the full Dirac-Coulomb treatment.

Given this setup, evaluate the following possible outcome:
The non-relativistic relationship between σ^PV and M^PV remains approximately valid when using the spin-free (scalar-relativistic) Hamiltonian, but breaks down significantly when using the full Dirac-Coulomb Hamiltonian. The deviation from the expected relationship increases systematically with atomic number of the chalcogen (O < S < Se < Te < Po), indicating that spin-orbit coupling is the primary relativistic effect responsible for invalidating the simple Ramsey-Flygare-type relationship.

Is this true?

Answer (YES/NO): YES